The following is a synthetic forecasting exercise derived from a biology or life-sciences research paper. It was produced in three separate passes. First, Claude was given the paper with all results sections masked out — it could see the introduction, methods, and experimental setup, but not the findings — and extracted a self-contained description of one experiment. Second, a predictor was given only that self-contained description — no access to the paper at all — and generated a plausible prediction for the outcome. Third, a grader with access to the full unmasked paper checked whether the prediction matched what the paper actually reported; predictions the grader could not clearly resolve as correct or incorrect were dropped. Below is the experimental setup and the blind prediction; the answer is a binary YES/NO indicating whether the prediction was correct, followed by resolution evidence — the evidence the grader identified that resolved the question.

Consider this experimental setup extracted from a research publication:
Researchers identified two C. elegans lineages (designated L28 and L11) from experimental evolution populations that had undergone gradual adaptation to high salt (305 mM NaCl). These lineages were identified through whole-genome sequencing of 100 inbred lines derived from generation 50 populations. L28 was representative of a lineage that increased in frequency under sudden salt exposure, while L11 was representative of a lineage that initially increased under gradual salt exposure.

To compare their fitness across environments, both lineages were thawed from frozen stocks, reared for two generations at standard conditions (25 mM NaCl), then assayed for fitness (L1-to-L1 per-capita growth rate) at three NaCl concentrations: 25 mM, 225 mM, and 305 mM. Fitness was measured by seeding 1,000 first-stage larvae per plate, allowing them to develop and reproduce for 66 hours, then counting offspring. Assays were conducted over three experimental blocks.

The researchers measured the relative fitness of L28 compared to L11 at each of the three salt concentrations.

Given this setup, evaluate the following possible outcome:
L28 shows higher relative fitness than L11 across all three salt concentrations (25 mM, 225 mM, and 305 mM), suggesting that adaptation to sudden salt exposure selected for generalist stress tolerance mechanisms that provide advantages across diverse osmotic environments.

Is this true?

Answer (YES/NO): NO